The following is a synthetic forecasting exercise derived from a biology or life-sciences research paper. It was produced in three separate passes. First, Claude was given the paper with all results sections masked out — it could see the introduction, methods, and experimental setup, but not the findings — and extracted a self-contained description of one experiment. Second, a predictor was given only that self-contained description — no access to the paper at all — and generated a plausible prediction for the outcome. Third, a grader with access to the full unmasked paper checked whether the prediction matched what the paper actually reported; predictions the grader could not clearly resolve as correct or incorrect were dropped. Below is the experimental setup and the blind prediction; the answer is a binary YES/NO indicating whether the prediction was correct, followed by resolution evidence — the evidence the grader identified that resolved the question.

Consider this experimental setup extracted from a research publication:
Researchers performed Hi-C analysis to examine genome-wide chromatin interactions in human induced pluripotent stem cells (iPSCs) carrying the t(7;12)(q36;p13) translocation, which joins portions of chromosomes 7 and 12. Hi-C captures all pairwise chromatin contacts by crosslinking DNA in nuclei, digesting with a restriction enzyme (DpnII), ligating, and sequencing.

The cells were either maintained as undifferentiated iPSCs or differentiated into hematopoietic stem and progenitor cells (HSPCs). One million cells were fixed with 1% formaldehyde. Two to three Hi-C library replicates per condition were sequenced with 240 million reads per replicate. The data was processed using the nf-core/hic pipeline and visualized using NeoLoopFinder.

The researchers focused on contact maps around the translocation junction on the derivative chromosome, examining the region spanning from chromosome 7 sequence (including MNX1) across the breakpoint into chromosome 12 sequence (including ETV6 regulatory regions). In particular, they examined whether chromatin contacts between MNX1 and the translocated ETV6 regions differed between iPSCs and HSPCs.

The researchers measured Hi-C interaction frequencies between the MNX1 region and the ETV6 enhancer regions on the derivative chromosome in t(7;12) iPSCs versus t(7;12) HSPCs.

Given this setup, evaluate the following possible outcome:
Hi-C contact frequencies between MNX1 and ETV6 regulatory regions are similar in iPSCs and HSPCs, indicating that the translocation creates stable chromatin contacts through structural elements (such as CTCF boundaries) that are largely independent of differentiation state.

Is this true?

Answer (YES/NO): NO